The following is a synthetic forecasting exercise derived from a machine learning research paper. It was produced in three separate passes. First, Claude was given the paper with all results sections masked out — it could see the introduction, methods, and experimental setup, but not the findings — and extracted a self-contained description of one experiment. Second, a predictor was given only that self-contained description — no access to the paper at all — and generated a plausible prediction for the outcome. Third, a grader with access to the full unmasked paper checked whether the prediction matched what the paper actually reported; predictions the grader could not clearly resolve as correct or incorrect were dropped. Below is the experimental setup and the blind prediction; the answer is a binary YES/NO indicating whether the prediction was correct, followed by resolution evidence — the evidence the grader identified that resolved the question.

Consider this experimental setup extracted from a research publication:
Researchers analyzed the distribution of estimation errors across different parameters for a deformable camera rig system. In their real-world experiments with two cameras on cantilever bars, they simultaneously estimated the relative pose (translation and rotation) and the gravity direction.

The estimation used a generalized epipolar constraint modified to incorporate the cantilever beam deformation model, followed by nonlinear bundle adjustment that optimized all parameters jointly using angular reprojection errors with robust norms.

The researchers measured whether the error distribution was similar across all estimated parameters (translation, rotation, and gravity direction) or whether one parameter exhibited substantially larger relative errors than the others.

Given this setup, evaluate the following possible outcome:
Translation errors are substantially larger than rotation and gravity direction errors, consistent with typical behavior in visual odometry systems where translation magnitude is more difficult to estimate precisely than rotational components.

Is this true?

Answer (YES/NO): NO